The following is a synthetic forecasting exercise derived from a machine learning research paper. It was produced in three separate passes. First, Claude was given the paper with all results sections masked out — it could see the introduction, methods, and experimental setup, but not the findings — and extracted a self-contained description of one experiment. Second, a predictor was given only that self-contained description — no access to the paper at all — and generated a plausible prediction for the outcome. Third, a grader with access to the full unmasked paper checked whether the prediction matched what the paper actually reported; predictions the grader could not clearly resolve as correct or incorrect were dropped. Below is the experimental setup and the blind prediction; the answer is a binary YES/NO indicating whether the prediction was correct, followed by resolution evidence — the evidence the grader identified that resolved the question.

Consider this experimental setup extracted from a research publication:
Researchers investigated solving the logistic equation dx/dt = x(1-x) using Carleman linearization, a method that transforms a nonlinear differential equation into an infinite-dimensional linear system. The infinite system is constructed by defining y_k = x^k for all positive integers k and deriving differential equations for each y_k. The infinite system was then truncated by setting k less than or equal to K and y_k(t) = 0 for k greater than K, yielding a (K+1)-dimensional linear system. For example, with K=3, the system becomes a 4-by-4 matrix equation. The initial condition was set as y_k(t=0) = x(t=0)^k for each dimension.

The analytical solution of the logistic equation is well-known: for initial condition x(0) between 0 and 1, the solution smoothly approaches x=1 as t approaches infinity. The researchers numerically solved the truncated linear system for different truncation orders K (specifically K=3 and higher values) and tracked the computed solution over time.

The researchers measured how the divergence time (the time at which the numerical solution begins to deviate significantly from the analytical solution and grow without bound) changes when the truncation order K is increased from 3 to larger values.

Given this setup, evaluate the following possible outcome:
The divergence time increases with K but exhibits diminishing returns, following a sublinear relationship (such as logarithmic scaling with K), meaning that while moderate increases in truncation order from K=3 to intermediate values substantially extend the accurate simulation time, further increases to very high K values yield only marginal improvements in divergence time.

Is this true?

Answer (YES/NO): NO